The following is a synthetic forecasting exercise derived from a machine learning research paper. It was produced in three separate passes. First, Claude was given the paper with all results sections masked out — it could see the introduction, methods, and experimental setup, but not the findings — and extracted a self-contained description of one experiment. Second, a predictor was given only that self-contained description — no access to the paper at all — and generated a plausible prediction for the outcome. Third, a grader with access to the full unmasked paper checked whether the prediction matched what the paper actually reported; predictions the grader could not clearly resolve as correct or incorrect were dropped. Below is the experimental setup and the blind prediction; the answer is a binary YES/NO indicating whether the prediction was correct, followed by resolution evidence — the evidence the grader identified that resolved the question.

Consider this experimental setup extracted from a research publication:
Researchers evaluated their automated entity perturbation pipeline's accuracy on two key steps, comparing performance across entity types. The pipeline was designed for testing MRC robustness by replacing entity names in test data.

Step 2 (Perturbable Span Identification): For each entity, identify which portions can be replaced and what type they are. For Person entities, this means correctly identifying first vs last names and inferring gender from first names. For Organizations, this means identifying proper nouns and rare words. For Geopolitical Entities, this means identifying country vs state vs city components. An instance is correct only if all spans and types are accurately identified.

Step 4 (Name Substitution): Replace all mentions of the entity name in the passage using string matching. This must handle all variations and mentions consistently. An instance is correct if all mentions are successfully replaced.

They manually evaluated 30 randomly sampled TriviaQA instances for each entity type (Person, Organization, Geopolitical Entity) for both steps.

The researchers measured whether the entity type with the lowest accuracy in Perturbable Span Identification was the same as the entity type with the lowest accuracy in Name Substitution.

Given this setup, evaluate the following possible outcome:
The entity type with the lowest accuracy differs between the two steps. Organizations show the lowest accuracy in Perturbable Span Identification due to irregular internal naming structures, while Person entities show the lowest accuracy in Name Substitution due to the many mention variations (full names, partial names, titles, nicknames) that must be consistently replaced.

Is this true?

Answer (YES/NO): YES